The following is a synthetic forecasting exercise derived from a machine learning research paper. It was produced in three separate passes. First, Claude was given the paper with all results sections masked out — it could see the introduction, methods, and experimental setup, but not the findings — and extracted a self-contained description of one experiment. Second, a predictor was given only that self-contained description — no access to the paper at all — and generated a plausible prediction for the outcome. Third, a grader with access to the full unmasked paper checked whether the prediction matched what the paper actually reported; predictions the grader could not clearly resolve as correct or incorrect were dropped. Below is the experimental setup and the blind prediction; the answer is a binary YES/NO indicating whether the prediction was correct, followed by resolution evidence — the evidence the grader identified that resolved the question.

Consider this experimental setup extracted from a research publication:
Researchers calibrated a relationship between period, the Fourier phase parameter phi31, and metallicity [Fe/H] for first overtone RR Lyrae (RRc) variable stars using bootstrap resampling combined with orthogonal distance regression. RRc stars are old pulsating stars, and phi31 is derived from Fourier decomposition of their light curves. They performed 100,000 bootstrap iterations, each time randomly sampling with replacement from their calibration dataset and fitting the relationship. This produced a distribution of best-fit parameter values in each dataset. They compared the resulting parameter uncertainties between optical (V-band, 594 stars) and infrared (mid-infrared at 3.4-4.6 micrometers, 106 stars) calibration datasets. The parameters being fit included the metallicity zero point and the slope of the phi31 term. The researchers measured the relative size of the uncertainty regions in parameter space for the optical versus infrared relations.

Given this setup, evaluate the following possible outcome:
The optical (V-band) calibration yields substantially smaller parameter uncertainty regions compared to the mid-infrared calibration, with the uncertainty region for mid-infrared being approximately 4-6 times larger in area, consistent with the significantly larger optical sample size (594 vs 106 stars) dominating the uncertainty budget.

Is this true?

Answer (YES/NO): NO